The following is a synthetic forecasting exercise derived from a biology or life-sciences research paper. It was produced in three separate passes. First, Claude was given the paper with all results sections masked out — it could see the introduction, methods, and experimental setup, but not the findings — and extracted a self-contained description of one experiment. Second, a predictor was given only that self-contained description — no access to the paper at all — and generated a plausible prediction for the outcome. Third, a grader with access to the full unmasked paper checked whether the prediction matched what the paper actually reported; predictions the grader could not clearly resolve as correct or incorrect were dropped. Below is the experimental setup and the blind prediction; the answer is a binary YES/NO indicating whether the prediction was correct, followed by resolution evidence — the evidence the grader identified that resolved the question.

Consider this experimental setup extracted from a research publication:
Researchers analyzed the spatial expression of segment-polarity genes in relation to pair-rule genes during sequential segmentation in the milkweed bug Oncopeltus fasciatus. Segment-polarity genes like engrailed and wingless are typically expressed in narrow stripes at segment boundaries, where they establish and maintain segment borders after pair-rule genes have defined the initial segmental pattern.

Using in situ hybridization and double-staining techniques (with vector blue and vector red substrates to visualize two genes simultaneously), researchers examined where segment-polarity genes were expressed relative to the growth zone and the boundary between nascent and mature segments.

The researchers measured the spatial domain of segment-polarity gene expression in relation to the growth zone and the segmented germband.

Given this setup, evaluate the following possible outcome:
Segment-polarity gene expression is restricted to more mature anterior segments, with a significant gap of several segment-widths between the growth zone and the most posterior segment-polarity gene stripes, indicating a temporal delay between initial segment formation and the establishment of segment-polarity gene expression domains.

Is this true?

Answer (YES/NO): NO